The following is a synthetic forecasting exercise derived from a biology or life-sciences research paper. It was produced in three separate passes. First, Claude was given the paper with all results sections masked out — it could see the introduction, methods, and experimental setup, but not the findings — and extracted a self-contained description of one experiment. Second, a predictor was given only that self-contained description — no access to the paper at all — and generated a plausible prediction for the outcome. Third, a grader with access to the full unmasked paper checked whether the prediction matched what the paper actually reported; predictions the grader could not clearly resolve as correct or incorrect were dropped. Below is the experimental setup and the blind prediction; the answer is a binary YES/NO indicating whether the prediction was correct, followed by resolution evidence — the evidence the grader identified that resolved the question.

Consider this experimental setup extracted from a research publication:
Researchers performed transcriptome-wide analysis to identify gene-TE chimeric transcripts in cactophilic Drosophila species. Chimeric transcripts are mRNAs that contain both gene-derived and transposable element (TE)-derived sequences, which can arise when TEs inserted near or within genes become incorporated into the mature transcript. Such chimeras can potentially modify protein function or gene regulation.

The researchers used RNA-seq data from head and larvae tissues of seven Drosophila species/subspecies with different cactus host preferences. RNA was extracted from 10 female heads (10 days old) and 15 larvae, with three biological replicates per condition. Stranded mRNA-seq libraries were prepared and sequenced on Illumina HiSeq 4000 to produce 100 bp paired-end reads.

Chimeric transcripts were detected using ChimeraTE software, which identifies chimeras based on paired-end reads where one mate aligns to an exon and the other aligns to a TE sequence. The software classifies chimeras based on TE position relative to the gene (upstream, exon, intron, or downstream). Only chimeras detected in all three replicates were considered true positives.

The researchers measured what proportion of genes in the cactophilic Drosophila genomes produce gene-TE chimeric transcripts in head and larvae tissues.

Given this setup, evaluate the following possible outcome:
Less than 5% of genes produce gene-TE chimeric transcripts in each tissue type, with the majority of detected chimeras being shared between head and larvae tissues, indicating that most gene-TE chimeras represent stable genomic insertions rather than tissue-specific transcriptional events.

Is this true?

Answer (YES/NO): NO